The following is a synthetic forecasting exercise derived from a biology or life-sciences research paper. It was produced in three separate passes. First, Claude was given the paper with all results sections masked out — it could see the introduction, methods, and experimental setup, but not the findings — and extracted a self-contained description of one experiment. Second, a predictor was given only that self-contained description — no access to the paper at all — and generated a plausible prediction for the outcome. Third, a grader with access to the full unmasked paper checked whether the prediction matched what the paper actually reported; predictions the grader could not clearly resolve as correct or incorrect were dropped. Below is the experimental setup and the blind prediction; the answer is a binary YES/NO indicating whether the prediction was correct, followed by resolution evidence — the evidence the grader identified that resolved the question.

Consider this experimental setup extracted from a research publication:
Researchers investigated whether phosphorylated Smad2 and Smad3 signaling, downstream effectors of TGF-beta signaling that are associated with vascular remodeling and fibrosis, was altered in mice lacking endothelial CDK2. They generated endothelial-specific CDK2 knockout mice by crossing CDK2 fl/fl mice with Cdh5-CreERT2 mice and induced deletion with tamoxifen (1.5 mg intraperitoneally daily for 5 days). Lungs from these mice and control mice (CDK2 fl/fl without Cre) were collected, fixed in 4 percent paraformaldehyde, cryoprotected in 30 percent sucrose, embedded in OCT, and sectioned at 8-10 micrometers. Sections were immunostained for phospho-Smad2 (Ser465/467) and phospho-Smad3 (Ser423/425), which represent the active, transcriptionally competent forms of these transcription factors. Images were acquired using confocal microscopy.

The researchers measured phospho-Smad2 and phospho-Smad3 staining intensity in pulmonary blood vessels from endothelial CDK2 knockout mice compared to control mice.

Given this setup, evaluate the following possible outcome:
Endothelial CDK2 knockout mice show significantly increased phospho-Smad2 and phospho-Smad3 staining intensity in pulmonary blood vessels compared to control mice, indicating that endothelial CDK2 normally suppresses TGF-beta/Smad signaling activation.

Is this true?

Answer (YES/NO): YES